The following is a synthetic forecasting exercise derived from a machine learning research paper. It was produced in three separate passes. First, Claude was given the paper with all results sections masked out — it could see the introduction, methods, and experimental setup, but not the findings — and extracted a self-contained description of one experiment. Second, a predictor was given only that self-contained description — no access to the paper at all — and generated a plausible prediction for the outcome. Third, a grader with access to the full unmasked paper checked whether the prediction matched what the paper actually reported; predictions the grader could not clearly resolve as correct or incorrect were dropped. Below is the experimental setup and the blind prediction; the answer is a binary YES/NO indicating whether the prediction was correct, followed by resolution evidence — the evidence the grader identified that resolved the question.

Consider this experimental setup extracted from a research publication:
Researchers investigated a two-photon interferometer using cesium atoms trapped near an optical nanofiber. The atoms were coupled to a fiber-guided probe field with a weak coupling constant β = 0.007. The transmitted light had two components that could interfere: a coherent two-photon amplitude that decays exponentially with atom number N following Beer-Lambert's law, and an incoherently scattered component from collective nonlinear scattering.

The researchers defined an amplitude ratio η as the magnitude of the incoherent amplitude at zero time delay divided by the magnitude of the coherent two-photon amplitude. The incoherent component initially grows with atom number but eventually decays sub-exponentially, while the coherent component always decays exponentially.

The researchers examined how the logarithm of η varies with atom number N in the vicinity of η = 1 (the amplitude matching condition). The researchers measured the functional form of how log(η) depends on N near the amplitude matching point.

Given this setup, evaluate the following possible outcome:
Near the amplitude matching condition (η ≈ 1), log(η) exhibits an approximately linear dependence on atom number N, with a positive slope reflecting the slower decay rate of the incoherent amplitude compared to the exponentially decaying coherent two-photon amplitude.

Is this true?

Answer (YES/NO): YES